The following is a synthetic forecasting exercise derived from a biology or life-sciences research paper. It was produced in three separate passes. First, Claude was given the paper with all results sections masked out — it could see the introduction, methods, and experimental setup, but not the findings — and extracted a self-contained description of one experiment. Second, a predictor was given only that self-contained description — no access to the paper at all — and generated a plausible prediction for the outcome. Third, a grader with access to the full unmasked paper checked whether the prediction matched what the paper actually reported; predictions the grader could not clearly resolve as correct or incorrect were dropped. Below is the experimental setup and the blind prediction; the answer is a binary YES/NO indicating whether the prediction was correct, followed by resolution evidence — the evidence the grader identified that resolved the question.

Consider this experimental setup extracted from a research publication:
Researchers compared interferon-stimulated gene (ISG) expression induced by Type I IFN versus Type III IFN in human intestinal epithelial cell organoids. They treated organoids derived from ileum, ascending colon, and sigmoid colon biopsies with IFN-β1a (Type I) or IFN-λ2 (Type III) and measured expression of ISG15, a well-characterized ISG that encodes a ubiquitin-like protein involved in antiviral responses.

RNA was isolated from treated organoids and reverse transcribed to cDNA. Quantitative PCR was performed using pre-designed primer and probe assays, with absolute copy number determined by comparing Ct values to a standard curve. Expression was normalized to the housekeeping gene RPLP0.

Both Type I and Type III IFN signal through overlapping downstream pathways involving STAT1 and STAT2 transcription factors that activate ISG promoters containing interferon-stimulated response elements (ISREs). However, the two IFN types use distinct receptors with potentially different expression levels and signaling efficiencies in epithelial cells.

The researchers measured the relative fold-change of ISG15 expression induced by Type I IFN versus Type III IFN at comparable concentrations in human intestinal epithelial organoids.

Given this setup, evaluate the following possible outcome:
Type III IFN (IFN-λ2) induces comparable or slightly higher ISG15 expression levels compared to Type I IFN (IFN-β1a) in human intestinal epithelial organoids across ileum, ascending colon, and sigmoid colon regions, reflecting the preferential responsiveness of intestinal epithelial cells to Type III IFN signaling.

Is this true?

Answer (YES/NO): YES